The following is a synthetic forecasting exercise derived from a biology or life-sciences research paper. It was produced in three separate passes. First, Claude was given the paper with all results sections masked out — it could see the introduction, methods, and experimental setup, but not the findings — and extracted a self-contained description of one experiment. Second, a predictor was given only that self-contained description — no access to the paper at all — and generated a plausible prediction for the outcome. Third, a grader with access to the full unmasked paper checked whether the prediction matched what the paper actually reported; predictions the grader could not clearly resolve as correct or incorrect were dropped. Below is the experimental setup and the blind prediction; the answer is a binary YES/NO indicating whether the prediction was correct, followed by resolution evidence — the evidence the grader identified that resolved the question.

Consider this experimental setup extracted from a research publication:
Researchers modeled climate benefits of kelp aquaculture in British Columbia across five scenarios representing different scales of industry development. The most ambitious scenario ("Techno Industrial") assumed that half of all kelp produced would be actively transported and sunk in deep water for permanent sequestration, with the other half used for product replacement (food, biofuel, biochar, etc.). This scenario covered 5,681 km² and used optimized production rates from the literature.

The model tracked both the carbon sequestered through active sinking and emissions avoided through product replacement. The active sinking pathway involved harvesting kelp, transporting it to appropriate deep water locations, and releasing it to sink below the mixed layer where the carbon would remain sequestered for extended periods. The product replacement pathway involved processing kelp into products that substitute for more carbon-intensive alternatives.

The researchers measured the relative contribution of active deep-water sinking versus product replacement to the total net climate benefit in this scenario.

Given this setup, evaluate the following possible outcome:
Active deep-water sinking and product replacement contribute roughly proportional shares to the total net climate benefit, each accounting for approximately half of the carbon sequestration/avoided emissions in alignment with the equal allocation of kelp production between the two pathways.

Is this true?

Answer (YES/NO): NO